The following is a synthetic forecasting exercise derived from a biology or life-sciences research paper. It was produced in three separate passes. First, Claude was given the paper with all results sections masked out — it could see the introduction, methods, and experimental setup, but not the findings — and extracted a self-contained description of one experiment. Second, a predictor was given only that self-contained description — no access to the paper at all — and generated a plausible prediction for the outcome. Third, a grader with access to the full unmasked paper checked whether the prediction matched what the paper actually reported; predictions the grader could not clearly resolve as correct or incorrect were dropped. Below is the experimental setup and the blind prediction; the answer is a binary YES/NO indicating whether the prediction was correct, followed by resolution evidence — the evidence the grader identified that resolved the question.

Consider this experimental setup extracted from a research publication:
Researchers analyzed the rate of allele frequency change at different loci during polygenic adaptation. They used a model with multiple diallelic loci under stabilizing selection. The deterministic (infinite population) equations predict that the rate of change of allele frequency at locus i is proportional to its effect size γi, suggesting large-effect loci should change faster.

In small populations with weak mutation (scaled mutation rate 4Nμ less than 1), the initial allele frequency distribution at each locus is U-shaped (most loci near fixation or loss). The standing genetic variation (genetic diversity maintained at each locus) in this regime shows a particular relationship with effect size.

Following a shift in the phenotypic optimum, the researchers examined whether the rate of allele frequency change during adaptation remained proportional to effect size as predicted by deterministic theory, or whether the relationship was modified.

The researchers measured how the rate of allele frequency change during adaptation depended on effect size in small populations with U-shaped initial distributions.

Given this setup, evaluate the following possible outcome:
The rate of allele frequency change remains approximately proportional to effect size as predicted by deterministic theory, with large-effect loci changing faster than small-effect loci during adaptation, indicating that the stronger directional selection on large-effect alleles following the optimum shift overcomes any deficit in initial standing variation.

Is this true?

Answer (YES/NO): NO